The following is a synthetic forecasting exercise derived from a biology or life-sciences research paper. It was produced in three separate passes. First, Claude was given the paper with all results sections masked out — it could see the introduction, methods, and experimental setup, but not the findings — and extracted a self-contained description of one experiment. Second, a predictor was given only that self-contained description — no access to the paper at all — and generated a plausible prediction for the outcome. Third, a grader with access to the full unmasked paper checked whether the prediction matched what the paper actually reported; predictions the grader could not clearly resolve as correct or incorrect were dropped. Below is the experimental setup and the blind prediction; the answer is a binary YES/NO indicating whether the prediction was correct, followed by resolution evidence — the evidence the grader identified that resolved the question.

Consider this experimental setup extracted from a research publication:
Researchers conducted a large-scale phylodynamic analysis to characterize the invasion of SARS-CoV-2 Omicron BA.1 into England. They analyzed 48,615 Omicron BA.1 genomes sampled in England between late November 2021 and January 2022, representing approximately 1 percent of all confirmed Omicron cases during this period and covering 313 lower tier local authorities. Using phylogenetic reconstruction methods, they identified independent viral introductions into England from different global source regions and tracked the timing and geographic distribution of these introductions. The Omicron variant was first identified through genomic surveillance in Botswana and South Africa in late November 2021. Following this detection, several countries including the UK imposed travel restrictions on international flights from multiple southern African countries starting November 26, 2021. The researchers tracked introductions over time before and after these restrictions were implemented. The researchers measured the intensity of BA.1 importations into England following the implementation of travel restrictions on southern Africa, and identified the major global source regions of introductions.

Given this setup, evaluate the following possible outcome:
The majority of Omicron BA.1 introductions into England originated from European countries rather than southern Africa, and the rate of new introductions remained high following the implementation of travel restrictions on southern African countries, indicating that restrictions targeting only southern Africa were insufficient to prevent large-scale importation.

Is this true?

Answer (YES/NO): NO